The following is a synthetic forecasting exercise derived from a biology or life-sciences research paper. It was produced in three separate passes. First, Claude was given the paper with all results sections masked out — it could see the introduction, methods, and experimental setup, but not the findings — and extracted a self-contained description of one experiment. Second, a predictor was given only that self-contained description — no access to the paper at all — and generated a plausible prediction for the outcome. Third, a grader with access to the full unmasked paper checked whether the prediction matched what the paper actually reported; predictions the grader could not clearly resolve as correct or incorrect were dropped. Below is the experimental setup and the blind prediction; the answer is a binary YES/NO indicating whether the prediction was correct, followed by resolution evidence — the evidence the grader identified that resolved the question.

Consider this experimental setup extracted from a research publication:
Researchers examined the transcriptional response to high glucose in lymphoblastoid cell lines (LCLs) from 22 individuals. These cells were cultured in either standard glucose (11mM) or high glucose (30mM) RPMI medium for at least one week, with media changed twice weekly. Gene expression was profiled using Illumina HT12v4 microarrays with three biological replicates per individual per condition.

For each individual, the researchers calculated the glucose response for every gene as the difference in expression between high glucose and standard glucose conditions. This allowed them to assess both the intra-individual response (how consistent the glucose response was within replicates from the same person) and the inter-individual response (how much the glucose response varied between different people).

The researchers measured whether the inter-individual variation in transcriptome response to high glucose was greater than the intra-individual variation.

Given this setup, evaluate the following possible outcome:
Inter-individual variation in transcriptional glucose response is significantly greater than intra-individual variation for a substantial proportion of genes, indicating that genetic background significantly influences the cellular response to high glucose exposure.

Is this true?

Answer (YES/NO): YES